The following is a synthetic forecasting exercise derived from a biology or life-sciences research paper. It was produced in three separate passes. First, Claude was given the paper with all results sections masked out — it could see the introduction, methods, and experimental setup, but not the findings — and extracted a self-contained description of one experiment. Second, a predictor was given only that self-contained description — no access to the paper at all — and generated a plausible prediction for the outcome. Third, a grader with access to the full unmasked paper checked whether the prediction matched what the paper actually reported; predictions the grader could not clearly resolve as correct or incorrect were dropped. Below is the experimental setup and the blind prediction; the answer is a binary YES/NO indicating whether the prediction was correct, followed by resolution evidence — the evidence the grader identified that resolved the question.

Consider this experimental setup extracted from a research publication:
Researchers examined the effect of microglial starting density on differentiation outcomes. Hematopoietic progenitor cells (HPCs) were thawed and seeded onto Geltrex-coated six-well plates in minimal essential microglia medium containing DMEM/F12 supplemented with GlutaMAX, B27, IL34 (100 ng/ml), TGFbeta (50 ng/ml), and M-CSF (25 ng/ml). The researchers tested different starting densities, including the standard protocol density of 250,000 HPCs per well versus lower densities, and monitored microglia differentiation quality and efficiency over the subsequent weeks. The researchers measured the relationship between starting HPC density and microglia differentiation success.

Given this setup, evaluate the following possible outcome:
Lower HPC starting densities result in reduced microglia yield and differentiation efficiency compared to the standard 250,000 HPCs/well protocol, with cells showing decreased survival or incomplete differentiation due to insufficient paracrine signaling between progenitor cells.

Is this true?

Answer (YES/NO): YES